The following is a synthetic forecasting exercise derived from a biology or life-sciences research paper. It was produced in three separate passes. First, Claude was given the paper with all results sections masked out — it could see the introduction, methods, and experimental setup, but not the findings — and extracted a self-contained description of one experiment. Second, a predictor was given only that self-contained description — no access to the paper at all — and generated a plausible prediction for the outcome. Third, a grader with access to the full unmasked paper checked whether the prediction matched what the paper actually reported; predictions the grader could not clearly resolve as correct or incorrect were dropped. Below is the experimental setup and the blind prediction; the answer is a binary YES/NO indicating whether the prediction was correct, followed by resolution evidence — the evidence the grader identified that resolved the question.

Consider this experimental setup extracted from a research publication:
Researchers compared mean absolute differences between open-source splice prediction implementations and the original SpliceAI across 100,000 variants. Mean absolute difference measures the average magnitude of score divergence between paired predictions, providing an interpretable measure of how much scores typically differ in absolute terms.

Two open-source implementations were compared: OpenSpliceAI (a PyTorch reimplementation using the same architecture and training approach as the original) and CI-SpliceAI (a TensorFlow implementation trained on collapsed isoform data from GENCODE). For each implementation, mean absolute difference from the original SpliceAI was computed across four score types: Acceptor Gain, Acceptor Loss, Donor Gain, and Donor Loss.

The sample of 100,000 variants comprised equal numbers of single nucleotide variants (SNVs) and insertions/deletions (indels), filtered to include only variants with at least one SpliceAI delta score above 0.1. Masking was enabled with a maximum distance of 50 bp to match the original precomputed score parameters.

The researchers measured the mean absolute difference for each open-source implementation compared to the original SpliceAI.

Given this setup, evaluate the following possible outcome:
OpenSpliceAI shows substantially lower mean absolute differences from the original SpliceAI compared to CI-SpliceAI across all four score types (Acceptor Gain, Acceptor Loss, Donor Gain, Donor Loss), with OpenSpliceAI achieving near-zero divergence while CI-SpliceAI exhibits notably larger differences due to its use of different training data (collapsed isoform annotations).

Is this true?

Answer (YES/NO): NO